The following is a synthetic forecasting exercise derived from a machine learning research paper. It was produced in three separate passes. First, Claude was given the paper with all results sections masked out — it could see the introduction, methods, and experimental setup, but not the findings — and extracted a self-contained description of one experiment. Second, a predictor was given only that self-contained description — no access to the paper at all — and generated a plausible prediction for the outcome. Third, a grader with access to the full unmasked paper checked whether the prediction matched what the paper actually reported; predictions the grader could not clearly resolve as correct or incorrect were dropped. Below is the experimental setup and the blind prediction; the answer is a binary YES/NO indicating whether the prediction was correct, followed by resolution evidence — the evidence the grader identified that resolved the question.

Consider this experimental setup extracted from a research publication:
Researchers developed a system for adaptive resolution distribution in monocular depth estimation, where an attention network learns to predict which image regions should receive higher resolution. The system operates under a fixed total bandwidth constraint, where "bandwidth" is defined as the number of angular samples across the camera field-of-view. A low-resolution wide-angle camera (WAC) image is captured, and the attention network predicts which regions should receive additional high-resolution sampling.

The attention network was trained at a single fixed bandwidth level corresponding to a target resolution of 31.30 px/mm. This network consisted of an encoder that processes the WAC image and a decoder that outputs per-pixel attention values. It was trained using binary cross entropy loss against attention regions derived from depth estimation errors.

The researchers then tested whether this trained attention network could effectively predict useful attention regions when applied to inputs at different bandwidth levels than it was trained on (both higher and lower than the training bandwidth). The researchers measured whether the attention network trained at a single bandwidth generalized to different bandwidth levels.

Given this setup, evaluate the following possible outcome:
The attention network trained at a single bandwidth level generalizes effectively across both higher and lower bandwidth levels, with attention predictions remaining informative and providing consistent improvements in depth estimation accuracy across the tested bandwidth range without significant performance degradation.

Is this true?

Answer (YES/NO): YES